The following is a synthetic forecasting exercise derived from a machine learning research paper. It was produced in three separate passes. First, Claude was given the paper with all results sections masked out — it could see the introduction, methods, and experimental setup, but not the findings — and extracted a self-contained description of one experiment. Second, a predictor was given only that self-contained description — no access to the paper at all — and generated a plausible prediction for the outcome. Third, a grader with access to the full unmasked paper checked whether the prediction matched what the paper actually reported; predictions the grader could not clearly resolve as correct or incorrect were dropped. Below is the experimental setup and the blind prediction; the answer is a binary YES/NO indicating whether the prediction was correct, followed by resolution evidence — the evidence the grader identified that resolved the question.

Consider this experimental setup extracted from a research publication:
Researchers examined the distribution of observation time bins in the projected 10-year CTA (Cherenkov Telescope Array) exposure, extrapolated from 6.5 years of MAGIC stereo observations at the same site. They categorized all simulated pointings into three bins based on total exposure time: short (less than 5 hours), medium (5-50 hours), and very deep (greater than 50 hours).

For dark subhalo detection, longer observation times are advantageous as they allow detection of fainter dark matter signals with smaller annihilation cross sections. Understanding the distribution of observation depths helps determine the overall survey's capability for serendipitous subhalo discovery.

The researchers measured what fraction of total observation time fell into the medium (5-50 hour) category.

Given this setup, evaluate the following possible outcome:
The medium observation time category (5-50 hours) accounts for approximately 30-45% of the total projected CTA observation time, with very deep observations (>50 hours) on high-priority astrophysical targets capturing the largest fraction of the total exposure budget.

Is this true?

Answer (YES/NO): NO